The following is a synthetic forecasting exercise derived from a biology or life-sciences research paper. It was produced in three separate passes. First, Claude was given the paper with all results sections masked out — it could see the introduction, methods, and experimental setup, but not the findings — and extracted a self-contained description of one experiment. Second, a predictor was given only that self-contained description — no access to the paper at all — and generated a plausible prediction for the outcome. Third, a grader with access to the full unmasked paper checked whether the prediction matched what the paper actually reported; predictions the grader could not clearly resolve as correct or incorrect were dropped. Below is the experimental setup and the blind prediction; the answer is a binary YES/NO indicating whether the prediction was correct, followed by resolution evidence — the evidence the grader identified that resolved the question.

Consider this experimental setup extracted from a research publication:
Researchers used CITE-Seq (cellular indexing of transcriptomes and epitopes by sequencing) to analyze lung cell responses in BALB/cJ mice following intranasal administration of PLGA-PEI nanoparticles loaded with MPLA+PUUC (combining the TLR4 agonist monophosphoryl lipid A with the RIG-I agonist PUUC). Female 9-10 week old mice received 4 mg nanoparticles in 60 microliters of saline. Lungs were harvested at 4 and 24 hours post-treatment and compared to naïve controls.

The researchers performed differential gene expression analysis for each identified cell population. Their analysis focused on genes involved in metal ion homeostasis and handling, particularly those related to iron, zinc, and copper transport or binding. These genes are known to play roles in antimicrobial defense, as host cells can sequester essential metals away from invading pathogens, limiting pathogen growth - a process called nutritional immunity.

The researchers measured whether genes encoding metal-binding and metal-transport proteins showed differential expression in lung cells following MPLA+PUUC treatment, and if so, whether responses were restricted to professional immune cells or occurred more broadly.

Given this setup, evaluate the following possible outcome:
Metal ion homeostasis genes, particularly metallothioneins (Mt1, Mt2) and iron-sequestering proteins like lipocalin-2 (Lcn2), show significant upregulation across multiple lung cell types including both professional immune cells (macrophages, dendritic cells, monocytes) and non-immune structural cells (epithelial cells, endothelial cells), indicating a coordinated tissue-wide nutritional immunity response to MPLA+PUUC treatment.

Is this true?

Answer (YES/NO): YES